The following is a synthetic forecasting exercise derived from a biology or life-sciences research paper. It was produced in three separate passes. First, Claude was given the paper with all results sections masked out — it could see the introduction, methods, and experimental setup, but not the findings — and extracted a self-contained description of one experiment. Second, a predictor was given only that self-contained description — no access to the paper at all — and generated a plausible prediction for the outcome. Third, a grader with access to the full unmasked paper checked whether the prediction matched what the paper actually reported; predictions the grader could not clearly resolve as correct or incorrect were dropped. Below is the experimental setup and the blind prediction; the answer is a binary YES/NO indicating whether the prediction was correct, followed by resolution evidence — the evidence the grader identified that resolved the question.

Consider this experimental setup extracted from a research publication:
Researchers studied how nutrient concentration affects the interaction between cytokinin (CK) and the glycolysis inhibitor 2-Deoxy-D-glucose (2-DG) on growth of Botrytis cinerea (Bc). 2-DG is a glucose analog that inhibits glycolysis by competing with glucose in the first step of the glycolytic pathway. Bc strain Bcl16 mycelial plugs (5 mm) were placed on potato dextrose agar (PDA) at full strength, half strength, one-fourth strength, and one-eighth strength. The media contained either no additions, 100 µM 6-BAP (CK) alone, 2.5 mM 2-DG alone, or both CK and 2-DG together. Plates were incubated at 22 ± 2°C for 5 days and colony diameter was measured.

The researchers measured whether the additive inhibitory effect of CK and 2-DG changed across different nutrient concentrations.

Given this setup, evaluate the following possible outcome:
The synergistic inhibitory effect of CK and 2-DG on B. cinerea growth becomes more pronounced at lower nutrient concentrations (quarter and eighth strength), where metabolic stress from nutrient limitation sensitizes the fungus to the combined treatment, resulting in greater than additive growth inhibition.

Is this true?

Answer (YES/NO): NO